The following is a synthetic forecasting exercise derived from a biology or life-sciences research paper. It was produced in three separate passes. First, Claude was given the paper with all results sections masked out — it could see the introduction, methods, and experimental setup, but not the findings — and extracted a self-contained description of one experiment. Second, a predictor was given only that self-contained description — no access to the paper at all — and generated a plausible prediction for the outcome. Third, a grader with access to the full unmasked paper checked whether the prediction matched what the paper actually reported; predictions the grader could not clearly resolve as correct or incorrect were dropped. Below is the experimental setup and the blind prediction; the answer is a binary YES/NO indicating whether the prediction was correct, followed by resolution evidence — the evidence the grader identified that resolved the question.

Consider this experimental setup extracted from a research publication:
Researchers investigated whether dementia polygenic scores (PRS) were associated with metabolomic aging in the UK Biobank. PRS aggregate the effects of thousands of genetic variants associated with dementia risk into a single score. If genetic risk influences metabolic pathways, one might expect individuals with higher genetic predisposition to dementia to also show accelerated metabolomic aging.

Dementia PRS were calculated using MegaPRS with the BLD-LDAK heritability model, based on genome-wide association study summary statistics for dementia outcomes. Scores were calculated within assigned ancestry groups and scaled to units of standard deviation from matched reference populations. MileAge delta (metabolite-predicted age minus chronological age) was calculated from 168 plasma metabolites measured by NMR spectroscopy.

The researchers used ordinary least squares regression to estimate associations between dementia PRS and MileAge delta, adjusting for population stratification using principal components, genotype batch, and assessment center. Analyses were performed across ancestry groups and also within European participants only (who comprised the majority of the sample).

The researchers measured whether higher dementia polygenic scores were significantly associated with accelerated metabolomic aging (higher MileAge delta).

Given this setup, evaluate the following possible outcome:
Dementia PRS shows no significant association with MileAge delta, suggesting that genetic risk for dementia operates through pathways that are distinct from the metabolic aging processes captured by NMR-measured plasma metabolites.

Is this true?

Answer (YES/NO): NO